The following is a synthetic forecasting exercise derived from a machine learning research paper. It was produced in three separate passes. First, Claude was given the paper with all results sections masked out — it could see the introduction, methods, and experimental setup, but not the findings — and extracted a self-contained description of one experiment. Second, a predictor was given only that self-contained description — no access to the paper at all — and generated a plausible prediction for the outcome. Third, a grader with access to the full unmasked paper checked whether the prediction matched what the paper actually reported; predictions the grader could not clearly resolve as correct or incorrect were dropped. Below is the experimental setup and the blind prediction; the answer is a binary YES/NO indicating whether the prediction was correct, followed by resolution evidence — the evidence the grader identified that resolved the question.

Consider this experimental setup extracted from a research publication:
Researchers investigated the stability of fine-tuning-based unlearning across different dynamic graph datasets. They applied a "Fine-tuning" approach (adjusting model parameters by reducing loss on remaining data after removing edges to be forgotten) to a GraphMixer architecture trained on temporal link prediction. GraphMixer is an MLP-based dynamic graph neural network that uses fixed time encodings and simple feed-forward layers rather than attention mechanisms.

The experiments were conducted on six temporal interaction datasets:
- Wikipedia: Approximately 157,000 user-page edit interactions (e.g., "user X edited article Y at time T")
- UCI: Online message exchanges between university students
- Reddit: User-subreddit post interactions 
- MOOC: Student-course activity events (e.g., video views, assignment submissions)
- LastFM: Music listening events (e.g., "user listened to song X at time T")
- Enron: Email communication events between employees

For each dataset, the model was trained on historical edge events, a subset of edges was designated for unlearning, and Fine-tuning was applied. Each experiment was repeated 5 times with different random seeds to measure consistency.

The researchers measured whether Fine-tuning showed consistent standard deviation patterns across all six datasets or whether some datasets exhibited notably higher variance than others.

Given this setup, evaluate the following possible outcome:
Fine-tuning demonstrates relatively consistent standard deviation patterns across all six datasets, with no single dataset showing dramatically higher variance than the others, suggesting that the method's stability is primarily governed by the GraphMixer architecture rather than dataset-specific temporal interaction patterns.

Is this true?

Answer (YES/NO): NO